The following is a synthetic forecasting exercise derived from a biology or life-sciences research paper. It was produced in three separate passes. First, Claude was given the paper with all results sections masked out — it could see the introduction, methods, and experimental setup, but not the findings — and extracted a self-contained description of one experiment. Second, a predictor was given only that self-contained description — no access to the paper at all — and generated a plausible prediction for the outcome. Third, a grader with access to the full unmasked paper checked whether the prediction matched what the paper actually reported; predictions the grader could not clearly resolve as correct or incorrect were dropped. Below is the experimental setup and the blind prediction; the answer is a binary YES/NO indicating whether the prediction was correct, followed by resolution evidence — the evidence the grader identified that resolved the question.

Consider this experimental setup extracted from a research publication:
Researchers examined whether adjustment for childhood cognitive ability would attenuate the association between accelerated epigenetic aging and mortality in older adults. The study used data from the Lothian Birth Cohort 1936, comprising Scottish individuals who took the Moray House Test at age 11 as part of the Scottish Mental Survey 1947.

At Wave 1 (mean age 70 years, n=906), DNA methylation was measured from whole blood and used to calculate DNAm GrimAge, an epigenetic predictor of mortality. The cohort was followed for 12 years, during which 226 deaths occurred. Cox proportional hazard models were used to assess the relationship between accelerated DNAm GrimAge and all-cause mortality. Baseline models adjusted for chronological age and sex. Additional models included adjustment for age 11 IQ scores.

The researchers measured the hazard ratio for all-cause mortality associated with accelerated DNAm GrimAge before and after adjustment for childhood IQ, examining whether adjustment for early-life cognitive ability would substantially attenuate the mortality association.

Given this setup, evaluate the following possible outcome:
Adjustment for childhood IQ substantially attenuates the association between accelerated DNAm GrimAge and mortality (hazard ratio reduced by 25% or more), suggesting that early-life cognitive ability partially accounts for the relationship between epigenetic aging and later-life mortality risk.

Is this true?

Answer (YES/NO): NO